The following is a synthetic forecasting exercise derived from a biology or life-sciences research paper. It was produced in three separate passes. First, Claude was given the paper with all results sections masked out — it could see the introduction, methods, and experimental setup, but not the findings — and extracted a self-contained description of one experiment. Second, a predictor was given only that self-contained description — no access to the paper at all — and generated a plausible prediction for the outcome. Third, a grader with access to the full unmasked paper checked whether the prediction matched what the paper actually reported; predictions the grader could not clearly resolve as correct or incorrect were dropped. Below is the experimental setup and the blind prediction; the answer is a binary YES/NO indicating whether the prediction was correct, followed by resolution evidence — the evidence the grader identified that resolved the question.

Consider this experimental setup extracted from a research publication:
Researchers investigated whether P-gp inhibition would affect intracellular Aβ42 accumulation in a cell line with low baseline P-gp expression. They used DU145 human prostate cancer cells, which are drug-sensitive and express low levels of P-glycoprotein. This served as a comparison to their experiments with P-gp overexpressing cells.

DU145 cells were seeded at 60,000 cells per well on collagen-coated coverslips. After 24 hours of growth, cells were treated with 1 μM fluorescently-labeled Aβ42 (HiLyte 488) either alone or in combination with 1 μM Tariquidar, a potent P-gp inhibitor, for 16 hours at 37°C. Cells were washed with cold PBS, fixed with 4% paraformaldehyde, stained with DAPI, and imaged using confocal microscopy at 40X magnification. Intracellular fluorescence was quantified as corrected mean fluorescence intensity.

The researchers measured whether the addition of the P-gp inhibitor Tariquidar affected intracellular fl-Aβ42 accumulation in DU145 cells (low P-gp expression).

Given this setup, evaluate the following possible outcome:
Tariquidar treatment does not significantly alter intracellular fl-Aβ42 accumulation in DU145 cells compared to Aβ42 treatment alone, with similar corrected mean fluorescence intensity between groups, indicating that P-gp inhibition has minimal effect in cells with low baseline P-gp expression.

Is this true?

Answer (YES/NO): NO